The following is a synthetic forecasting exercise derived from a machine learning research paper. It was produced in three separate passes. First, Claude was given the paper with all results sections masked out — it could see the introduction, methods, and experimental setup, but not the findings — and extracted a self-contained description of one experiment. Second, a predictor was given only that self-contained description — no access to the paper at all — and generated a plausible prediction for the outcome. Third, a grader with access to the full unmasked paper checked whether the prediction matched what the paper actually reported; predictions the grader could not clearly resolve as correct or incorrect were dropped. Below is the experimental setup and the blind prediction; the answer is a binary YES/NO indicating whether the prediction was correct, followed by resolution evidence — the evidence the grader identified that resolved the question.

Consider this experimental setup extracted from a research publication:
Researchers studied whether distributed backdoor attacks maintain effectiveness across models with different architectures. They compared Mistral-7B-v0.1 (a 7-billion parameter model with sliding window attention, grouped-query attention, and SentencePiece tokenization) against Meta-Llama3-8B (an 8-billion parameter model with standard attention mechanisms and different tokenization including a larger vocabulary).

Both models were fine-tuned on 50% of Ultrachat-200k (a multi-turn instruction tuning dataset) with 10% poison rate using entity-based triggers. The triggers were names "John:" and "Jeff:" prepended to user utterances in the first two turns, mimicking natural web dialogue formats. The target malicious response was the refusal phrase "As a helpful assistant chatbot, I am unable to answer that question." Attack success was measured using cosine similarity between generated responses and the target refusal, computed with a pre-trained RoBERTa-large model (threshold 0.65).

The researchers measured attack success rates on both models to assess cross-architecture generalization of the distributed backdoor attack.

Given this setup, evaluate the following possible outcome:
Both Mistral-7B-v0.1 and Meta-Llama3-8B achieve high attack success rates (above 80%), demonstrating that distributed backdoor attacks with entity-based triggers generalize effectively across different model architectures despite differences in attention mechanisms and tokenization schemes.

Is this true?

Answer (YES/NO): NO